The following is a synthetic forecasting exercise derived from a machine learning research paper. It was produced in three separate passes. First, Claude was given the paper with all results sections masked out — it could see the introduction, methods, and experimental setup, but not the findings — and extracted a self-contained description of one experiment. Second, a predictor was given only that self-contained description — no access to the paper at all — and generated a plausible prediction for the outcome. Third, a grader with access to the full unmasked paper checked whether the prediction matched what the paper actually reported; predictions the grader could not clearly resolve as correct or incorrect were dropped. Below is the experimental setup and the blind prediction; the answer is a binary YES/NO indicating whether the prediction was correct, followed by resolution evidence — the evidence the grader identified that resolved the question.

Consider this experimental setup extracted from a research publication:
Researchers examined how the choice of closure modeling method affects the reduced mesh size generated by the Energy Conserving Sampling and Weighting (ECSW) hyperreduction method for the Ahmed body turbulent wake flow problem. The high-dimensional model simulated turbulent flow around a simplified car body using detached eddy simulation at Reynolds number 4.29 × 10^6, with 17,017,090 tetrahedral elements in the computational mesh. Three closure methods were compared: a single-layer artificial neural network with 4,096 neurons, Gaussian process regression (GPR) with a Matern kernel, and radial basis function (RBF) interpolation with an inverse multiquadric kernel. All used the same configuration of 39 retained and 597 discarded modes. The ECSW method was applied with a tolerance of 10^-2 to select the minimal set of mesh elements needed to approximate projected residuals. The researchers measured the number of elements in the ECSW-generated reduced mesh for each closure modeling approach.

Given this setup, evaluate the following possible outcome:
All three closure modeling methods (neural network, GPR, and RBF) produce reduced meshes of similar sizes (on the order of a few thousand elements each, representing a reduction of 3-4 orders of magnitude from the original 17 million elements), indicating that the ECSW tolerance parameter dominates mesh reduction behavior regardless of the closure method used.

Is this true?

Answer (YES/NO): NO